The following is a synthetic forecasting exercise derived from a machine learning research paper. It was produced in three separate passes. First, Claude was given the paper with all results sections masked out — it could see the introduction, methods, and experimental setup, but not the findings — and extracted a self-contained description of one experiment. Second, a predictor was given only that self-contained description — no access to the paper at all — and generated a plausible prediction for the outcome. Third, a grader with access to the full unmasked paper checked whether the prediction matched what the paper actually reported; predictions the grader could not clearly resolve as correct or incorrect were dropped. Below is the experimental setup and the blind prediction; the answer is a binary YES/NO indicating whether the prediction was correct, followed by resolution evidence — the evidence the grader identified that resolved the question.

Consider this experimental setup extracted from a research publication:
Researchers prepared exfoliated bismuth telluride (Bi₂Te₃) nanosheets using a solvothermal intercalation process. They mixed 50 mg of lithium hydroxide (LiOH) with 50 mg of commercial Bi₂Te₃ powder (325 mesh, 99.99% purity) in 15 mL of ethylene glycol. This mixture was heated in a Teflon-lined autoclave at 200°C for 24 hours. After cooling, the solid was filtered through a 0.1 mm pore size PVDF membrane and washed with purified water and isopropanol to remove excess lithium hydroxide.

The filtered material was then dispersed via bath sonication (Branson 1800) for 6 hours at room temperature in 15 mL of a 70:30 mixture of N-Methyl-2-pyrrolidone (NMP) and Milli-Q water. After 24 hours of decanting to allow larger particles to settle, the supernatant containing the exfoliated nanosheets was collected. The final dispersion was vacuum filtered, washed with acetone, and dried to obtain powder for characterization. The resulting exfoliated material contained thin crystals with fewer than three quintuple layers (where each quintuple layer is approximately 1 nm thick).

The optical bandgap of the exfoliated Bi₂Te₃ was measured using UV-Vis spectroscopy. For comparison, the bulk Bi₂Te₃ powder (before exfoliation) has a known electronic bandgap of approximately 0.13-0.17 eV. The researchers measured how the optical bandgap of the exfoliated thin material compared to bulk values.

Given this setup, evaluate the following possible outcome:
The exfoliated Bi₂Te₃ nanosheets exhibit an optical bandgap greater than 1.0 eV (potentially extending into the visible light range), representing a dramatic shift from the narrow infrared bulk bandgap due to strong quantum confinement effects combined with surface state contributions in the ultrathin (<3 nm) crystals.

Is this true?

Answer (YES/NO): NO